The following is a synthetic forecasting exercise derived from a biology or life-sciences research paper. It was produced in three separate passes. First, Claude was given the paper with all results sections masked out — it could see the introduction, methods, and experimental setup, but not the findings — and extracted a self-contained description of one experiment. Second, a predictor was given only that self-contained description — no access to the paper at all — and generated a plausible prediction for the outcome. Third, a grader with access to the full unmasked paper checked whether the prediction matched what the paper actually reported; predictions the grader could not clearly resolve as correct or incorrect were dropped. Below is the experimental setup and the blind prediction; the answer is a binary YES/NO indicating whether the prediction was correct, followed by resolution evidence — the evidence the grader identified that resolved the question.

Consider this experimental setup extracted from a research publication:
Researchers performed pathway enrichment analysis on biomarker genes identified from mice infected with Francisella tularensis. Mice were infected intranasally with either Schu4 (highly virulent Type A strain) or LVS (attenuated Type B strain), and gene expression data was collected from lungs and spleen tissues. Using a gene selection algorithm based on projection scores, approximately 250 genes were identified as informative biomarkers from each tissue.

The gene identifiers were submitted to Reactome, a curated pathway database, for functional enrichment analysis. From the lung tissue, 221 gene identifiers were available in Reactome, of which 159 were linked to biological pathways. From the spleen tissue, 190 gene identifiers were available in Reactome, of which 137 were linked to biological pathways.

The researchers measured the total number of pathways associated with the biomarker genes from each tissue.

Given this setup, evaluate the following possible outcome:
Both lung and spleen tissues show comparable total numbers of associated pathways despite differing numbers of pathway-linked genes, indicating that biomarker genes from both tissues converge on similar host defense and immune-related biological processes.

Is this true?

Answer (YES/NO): NO